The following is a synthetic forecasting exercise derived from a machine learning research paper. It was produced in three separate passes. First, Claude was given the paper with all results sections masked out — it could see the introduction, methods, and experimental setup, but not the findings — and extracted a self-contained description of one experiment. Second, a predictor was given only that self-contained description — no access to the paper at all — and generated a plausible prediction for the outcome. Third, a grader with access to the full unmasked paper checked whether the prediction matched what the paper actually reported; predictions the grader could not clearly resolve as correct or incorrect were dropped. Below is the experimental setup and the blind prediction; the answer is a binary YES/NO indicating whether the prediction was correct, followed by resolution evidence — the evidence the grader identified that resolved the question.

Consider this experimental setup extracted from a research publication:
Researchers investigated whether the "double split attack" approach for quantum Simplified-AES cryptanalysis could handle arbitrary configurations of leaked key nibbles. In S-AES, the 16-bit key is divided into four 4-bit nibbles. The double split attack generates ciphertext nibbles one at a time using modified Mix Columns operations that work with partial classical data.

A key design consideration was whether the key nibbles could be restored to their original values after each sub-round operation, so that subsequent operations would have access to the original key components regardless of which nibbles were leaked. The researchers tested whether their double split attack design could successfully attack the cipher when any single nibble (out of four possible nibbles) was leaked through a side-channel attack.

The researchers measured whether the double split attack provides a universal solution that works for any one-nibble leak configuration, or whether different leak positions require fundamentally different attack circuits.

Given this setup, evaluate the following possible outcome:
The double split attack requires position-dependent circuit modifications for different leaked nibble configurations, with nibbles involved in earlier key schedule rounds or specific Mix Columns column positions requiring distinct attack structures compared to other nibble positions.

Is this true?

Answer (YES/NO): NO